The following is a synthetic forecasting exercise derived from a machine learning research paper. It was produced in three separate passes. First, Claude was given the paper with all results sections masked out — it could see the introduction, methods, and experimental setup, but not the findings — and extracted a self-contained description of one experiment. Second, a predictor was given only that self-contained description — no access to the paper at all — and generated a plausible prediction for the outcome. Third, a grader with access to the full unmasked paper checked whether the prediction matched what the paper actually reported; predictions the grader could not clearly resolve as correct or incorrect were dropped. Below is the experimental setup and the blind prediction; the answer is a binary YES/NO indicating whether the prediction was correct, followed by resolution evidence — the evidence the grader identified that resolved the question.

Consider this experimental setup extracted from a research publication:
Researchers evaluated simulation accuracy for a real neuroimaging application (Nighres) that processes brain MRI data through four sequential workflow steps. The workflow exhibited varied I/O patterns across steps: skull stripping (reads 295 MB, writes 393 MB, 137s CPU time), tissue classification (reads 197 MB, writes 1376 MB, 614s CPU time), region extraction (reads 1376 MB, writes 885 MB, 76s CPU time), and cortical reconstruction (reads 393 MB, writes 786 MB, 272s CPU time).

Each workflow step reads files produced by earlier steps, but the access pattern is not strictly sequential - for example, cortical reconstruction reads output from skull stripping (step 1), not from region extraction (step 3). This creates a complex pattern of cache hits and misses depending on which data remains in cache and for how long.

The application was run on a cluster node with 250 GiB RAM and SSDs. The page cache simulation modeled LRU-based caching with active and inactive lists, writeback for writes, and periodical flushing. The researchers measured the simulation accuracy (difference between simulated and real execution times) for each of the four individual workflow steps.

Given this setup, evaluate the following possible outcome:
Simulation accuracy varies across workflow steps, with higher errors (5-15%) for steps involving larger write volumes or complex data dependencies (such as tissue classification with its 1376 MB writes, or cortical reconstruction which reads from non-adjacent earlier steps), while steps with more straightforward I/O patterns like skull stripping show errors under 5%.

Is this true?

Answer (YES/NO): NO